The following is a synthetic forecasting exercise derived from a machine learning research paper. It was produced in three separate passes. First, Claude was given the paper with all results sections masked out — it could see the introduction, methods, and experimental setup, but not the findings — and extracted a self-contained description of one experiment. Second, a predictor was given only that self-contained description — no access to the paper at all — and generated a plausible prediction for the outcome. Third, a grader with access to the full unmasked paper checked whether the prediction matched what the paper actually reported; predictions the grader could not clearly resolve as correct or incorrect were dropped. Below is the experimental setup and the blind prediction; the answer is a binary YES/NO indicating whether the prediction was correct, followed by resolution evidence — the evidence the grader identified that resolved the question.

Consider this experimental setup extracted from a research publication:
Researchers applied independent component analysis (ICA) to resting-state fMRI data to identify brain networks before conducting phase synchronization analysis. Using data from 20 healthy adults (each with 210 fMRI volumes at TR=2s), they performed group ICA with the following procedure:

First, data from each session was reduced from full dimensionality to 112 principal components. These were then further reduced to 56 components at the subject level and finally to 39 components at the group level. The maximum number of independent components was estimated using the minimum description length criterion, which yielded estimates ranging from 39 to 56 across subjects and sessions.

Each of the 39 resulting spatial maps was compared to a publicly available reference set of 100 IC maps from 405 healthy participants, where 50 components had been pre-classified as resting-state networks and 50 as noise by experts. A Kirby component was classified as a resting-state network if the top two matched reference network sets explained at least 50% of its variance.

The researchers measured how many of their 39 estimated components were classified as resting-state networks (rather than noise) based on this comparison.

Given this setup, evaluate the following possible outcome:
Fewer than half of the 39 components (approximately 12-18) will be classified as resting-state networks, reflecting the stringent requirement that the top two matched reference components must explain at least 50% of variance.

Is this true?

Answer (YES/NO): NO